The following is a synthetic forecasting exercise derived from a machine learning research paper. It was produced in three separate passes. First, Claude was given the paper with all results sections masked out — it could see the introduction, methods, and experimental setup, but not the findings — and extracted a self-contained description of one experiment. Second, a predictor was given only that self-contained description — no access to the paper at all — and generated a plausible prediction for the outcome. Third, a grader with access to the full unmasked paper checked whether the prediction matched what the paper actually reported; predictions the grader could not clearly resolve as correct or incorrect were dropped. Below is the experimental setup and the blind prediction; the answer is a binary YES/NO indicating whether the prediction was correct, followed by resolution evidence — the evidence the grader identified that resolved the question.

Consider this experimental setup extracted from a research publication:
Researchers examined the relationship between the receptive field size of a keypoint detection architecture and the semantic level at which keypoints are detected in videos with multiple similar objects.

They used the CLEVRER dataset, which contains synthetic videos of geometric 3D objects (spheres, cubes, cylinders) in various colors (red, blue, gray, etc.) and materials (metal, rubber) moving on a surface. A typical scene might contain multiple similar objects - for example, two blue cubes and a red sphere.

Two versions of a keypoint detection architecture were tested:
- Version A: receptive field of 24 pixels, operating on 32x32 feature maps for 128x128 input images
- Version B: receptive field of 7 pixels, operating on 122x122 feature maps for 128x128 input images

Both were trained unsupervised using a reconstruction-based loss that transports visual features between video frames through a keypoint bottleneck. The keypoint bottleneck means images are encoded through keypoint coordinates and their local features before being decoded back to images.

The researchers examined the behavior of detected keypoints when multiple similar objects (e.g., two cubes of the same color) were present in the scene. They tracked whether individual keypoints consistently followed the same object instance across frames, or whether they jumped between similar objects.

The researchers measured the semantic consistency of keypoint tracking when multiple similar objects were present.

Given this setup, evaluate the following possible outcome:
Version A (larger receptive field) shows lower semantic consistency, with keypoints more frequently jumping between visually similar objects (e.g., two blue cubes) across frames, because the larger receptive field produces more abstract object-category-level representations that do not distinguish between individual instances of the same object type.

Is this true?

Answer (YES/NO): NO